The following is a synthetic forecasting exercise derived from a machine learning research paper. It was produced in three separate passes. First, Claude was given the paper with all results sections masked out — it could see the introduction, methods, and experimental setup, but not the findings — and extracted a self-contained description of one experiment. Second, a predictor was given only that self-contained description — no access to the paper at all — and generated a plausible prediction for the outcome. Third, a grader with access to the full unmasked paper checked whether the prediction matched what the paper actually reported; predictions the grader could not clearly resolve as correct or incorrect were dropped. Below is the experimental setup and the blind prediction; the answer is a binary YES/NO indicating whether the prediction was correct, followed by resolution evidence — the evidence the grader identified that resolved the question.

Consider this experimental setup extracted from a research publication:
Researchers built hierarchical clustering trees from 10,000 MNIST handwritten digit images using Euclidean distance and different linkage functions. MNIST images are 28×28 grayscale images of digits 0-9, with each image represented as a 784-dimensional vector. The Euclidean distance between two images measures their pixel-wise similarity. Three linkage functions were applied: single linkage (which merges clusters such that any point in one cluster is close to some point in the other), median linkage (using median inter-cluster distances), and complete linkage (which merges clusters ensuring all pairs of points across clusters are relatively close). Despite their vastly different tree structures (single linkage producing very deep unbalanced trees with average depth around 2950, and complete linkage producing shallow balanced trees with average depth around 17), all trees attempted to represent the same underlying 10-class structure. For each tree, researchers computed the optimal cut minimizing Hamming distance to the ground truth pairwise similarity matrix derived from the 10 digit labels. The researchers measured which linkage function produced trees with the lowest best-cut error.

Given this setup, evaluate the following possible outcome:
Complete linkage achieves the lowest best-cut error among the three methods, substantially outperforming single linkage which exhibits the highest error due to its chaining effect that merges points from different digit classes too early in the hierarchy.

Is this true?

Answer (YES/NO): NO